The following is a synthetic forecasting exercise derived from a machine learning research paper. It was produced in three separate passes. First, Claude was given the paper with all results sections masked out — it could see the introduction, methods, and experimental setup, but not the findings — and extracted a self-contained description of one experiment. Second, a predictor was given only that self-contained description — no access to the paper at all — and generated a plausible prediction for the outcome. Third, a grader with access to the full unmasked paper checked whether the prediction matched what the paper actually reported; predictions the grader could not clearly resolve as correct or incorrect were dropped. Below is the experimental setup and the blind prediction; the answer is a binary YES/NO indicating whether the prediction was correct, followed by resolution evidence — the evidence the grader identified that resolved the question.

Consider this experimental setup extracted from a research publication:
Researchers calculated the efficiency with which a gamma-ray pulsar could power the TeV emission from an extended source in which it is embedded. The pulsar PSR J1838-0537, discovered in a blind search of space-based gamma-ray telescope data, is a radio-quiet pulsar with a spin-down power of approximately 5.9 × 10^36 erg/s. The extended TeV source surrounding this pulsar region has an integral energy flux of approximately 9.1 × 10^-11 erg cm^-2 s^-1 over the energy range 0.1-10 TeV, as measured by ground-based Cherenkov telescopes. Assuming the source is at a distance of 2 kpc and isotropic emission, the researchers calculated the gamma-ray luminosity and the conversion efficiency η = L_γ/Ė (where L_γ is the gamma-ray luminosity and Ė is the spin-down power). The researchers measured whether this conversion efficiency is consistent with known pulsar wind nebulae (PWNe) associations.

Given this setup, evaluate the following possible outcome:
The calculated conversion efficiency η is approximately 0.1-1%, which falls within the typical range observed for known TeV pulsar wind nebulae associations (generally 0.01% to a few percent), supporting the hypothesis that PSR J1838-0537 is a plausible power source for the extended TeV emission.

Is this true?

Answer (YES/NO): YES